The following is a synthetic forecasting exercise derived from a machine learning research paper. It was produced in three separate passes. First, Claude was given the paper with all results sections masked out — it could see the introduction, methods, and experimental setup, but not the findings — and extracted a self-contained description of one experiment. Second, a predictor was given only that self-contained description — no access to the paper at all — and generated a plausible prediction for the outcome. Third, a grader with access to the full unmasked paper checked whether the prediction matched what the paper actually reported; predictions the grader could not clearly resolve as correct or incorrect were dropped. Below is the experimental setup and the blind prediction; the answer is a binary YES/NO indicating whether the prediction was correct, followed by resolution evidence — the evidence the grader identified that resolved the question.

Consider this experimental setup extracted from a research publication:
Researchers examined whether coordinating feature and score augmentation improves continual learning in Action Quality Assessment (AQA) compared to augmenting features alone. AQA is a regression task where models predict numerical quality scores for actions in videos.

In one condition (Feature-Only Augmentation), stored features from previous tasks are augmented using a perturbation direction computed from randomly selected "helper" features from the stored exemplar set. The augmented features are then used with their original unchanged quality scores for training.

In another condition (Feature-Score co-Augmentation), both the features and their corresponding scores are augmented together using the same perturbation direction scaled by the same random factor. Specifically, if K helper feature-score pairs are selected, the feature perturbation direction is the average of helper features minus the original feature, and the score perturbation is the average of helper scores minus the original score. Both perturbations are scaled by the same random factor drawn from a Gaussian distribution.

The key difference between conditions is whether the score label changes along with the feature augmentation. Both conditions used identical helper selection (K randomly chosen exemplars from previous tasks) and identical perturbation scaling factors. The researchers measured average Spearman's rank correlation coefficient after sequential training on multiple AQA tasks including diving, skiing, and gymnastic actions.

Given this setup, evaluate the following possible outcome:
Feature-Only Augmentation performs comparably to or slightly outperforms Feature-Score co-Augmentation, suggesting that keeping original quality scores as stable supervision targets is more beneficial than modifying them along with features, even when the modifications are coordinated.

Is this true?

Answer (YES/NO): NO